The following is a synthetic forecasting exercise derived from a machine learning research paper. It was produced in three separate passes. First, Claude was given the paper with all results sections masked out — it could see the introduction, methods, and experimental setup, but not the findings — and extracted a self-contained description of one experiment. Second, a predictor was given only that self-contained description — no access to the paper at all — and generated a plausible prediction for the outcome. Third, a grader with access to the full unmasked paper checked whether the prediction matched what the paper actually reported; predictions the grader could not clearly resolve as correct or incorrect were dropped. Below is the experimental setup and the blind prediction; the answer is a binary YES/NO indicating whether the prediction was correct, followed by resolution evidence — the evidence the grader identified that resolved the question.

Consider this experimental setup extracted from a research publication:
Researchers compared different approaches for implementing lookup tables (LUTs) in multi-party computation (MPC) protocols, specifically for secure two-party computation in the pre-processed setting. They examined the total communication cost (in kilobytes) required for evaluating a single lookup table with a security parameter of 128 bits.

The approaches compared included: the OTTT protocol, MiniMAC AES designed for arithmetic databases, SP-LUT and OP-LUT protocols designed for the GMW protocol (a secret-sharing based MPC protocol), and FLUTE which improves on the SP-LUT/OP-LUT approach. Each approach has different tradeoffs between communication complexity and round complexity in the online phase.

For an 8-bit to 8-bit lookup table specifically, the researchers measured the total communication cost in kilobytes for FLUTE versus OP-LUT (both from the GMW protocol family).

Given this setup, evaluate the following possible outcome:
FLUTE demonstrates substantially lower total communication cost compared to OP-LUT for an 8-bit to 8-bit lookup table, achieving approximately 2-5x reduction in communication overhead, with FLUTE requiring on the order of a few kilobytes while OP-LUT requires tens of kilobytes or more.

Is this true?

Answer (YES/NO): NO